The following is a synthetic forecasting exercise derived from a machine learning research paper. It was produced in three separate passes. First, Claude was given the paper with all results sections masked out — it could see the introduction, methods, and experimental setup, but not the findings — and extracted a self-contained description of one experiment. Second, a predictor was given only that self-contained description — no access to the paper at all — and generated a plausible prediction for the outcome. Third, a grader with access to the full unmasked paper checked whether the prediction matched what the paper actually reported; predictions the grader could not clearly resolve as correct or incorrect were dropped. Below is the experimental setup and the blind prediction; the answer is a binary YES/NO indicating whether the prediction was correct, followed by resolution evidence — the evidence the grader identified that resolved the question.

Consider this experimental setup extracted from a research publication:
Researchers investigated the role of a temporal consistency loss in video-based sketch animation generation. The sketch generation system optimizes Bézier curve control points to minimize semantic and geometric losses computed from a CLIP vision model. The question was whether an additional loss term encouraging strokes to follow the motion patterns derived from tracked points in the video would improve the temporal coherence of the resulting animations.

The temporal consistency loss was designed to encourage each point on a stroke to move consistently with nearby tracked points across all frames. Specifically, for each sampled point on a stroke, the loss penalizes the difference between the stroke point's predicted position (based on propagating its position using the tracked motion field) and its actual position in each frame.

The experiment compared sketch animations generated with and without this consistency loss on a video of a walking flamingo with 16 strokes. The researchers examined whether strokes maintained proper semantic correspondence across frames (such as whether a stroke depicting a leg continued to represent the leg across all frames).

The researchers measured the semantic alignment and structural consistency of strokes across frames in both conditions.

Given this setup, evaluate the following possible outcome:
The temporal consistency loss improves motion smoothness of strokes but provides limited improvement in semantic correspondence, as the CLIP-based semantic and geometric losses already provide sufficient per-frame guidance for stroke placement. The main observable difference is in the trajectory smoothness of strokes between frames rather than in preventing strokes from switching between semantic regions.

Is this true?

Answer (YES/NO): NO